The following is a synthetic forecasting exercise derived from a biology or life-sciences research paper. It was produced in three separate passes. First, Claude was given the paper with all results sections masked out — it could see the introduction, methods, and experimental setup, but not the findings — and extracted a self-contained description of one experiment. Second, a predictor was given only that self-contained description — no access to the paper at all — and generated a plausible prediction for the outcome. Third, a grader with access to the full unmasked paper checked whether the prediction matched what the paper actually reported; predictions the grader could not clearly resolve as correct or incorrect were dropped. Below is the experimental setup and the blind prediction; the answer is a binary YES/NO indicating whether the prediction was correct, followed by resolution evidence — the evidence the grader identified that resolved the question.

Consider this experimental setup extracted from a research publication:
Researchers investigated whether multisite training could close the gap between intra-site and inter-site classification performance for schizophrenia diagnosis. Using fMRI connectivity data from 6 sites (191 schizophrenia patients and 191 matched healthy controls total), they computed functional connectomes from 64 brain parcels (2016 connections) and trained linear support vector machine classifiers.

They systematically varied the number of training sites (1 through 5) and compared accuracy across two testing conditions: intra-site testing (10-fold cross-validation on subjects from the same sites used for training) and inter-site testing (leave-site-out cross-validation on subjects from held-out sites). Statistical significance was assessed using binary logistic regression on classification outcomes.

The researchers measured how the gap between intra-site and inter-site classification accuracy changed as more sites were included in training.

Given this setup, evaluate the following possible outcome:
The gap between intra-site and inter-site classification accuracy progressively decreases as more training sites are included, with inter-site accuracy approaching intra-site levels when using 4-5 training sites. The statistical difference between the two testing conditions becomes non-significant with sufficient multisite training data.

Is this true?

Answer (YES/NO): YES